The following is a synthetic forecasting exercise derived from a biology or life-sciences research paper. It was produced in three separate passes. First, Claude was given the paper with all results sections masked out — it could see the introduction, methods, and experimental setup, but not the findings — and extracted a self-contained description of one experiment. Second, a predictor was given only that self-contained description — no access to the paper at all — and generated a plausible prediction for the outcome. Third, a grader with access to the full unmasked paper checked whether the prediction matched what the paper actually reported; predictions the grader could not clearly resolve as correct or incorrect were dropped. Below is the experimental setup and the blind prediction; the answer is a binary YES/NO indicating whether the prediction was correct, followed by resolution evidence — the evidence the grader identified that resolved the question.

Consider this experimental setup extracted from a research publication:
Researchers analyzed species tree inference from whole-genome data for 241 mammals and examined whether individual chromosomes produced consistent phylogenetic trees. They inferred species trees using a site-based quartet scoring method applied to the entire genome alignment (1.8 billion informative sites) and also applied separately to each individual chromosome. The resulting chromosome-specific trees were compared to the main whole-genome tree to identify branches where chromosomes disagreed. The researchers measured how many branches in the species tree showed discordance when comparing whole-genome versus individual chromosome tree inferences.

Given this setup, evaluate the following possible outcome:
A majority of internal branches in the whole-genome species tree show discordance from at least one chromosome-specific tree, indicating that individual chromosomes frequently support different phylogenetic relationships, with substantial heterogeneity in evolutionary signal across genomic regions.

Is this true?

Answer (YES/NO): NO